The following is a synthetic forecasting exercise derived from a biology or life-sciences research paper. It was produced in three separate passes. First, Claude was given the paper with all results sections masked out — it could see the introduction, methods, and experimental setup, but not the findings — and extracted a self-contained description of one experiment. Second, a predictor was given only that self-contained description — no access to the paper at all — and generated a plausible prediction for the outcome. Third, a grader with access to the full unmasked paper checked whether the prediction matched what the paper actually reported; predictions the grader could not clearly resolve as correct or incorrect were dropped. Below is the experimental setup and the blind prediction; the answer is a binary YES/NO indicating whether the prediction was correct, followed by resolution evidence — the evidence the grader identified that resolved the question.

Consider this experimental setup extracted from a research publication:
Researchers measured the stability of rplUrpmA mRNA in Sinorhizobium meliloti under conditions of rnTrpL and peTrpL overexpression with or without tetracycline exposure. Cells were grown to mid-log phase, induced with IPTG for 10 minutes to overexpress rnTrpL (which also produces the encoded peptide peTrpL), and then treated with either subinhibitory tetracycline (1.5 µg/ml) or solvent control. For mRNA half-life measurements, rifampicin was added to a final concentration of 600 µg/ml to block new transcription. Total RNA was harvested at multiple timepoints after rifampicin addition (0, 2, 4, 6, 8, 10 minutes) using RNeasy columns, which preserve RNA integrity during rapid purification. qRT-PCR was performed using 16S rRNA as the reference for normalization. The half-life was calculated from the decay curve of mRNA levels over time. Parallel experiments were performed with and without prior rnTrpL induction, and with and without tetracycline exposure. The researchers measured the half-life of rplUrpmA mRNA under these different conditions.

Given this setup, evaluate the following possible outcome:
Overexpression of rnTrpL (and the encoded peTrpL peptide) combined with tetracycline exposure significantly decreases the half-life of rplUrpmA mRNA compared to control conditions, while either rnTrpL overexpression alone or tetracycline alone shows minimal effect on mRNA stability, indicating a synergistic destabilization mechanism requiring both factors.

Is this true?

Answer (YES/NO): YES